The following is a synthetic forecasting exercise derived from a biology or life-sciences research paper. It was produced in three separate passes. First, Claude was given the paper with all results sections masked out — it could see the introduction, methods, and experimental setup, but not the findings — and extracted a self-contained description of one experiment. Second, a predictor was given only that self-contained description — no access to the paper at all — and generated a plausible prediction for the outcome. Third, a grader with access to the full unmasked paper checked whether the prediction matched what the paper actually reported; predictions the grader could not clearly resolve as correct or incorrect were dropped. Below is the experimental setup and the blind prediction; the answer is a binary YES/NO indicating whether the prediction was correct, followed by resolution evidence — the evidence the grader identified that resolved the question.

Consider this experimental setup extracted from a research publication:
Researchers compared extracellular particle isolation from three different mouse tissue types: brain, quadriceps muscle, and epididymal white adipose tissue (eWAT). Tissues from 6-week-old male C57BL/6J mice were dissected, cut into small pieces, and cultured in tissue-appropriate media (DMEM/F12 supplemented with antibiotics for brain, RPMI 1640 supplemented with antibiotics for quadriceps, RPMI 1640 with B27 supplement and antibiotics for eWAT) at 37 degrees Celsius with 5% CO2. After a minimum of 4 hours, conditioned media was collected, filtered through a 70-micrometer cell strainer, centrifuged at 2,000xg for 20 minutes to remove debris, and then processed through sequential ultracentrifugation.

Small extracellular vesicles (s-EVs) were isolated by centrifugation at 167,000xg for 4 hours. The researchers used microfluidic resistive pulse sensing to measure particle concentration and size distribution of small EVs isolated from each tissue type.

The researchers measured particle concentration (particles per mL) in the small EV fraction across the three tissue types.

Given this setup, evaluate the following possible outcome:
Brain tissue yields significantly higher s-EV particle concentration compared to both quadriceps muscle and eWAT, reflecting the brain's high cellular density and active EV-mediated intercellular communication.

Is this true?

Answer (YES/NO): YES